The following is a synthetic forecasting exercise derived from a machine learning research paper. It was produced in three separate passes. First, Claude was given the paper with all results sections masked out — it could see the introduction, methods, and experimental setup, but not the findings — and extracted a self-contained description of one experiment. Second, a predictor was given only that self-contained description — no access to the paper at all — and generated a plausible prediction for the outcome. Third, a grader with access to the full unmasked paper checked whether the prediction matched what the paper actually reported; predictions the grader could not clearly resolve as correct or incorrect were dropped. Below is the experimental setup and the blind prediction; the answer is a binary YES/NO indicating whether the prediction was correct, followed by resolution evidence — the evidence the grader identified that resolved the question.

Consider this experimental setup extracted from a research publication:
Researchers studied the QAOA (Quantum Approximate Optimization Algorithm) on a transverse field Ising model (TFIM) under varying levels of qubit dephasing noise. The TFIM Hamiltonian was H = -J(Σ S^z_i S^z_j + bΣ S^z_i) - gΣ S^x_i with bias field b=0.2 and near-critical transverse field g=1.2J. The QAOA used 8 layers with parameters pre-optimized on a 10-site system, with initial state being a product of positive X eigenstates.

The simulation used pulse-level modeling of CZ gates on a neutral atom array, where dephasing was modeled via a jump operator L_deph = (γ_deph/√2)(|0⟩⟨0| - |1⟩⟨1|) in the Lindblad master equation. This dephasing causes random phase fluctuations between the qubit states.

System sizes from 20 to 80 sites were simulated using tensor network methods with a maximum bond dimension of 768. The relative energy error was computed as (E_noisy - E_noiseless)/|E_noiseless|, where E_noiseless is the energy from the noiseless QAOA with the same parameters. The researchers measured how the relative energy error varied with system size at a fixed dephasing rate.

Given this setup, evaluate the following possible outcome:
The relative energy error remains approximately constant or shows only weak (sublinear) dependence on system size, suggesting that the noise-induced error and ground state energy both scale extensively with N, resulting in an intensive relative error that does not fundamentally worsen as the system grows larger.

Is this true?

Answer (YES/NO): YES